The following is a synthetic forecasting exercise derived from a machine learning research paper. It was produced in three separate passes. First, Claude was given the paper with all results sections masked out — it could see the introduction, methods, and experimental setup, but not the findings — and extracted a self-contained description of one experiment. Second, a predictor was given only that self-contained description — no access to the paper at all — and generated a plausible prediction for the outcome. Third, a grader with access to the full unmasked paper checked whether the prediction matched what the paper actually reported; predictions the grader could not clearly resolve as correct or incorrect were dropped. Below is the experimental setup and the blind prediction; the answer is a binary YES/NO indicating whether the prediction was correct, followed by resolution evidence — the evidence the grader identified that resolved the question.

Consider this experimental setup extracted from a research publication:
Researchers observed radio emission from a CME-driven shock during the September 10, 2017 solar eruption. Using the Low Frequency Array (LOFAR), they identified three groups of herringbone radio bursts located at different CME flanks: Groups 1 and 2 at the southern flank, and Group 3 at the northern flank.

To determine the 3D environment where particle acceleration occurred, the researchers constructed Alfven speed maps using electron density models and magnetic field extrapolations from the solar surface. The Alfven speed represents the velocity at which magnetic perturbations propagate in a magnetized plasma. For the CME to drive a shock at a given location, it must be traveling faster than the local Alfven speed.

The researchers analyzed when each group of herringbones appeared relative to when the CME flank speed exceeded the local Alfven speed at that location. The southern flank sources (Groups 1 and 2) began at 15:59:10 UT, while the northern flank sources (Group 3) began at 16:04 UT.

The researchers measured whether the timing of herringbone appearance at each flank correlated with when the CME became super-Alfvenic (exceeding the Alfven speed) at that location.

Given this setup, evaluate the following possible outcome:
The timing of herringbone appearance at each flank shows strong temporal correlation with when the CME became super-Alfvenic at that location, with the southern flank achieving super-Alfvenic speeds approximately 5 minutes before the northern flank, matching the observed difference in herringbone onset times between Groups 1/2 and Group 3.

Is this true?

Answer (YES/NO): YES